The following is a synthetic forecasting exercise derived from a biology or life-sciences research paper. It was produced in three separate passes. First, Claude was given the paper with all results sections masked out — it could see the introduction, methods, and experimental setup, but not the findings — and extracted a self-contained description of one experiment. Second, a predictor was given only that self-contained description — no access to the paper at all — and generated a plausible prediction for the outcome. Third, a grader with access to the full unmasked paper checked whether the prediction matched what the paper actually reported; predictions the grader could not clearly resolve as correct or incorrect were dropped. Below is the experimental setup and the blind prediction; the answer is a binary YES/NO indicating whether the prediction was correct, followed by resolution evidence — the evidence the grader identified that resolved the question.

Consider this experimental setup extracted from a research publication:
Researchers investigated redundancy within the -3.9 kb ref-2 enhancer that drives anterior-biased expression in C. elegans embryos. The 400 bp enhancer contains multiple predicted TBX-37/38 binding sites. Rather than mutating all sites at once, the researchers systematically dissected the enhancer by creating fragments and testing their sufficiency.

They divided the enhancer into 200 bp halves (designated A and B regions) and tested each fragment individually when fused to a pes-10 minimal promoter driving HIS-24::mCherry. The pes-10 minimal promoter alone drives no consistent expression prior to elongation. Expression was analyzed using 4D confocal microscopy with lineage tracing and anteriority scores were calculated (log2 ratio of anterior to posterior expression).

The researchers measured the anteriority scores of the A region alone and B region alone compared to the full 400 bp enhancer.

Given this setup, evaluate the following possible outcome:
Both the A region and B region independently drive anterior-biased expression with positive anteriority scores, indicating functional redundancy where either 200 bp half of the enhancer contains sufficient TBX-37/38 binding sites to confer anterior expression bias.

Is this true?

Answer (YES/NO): YES